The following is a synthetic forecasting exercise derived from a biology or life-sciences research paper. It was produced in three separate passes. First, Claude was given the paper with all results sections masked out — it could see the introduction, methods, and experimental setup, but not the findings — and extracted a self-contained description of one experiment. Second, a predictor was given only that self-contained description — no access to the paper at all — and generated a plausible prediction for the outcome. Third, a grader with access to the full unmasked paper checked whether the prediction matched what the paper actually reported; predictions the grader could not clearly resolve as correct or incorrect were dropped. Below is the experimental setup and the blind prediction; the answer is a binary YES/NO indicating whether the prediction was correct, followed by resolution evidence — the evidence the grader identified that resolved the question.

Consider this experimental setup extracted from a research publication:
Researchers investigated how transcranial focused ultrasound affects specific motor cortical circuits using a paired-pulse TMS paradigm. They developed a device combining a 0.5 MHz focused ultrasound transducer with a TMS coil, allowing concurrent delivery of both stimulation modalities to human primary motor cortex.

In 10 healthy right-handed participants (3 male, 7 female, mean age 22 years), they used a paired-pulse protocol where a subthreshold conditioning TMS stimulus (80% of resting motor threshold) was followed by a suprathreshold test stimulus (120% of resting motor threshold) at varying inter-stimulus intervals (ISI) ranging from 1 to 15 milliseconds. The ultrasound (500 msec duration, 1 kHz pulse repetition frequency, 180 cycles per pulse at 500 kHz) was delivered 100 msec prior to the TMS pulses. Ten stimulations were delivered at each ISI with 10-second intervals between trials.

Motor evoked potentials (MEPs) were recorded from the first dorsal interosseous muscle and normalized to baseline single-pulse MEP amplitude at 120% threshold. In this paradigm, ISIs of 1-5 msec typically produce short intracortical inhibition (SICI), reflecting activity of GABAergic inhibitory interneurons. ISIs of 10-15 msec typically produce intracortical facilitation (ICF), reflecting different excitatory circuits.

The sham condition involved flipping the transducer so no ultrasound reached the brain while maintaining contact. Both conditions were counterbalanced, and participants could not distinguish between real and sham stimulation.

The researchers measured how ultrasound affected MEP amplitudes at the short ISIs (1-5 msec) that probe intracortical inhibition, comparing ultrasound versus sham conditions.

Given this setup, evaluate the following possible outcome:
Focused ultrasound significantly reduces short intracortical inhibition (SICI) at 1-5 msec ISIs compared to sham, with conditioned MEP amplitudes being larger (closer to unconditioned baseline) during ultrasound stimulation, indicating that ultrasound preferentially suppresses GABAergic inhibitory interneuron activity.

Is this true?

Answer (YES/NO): NO